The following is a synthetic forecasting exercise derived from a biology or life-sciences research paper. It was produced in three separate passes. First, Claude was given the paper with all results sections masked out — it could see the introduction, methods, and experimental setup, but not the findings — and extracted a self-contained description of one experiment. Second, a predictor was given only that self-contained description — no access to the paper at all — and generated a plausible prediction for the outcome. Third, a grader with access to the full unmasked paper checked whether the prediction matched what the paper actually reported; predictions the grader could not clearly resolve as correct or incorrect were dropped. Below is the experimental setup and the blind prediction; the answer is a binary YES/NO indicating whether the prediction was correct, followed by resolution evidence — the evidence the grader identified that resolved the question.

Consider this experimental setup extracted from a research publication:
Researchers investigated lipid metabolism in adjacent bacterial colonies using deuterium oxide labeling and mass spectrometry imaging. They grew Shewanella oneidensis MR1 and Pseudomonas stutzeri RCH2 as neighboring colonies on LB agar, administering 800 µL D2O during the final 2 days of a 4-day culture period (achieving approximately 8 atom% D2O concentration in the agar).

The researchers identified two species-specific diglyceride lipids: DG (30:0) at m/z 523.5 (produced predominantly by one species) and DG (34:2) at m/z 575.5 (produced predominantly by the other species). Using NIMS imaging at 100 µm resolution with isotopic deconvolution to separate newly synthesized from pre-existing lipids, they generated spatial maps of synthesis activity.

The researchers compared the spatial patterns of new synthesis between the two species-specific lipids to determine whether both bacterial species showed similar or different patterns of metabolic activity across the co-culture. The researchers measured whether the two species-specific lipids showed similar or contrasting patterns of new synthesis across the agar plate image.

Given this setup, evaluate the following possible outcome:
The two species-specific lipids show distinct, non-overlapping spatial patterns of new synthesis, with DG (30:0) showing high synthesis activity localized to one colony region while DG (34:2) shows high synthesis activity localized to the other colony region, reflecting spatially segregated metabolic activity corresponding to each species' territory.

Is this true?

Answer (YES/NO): YES